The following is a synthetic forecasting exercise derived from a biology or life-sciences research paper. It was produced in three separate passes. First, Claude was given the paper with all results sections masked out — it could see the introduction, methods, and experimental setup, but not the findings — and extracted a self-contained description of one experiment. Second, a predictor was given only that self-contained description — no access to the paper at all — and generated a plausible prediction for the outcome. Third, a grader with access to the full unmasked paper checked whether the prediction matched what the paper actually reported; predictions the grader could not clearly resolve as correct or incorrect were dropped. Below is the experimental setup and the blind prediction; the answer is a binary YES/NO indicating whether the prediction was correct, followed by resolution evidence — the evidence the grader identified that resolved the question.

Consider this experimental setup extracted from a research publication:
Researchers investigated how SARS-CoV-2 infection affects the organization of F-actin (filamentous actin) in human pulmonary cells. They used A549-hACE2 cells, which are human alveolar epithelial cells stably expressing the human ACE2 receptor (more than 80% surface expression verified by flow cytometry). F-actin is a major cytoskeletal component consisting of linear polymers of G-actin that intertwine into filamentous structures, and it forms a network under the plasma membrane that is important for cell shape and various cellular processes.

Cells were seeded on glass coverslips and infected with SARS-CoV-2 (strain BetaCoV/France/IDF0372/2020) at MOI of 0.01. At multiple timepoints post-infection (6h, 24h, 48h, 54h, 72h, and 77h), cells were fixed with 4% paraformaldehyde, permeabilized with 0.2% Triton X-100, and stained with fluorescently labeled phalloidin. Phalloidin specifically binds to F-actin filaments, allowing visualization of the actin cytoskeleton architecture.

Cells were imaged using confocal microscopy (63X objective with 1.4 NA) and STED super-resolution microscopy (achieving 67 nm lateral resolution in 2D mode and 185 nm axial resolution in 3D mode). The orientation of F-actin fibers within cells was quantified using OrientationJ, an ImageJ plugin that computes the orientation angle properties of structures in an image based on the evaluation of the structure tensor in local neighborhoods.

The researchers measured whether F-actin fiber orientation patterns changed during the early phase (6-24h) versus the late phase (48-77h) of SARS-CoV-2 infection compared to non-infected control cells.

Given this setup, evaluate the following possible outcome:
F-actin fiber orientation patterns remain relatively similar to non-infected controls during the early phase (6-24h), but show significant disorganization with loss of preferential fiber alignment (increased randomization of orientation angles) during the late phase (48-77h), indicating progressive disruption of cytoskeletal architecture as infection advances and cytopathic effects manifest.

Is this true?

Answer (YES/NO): NO